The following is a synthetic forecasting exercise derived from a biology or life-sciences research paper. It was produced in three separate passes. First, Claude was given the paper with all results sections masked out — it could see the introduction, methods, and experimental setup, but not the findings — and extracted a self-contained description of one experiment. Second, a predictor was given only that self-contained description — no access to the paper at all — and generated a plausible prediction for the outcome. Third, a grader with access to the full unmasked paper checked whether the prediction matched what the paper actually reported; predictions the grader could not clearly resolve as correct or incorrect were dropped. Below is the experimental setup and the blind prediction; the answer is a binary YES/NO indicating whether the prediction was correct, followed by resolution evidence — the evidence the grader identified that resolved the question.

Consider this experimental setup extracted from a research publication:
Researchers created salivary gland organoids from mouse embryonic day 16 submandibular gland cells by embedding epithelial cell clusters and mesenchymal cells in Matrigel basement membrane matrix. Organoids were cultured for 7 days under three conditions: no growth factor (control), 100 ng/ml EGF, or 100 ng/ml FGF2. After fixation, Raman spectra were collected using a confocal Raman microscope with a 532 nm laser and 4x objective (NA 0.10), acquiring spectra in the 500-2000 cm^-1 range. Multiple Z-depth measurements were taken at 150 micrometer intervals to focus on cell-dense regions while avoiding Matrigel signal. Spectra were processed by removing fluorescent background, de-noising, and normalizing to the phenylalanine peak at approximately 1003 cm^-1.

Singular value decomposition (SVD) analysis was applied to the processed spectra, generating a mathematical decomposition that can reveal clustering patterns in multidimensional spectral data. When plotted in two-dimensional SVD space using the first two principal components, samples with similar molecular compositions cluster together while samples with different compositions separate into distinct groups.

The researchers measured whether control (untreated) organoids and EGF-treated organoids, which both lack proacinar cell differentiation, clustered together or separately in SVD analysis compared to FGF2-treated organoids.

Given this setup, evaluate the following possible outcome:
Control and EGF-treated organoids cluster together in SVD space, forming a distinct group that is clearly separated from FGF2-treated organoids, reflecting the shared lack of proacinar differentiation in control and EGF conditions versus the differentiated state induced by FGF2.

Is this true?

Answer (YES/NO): NO